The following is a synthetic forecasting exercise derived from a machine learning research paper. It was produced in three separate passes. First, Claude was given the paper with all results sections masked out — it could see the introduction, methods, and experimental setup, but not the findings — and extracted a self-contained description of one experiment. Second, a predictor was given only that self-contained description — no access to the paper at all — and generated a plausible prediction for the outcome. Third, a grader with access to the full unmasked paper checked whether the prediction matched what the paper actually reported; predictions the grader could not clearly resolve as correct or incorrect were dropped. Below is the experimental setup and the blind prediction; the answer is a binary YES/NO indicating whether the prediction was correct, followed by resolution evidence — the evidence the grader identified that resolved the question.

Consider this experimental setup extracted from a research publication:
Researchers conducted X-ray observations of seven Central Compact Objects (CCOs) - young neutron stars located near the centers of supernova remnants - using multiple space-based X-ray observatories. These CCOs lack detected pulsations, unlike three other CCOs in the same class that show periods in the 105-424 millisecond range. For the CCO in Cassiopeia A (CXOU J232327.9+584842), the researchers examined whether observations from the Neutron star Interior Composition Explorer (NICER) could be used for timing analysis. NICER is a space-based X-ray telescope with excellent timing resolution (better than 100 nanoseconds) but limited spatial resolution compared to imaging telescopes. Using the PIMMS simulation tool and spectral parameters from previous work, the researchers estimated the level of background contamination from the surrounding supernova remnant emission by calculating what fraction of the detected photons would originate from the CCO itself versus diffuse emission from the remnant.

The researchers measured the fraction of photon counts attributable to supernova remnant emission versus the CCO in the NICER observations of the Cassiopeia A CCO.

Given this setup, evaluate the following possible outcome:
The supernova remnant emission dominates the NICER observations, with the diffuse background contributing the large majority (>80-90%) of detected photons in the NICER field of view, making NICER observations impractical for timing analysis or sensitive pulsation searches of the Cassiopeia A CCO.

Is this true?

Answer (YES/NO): YES